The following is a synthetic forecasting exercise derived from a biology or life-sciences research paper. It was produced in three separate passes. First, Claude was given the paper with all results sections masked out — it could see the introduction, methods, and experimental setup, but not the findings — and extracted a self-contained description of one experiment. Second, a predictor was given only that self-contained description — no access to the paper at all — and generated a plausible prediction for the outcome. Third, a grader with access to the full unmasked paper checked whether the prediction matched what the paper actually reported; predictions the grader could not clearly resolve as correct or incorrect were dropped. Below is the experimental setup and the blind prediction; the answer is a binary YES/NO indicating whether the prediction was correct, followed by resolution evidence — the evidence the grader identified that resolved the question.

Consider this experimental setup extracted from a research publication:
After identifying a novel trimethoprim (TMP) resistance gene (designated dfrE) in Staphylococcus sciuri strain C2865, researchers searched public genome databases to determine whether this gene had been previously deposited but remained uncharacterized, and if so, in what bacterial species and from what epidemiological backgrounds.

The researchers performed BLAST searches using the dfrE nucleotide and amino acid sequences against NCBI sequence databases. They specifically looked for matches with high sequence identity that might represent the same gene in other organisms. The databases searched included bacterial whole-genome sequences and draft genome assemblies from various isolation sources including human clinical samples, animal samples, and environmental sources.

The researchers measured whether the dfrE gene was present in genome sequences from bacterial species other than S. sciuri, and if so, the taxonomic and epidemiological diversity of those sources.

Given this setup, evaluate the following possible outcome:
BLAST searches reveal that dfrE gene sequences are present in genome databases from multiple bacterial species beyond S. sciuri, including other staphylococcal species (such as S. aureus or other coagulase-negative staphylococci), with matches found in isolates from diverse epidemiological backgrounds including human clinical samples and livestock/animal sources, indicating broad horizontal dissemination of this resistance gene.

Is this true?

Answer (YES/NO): YES